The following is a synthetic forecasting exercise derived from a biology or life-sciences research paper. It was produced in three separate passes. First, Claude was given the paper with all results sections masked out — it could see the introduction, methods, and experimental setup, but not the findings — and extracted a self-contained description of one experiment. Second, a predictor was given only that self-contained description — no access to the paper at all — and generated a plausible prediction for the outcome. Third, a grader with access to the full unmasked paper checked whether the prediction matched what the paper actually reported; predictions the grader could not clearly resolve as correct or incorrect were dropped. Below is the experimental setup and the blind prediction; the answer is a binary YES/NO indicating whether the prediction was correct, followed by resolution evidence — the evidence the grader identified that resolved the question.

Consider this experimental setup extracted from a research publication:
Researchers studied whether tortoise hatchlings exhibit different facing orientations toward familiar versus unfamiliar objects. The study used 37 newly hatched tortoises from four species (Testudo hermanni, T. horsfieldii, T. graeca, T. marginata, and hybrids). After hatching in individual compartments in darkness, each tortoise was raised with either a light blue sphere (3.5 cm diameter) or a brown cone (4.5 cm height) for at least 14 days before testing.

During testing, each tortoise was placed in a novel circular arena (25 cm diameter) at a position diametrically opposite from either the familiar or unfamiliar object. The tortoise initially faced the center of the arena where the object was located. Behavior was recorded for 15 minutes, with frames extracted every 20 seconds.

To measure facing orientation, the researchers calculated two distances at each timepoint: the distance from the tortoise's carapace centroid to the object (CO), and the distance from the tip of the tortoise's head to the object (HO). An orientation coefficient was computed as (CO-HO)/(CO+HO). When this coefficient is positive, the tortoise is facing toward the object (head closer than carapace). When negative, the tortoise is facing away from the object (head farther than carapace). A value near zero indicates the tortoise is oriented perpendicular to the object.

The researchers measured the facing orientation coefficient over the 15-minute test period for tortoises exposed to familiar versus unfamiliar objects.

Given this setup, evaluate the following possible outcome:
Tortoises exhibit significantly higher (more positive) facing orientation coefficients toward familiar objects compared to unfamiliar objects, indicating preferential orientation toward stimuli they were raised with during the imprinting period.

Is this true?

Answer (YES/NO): NO